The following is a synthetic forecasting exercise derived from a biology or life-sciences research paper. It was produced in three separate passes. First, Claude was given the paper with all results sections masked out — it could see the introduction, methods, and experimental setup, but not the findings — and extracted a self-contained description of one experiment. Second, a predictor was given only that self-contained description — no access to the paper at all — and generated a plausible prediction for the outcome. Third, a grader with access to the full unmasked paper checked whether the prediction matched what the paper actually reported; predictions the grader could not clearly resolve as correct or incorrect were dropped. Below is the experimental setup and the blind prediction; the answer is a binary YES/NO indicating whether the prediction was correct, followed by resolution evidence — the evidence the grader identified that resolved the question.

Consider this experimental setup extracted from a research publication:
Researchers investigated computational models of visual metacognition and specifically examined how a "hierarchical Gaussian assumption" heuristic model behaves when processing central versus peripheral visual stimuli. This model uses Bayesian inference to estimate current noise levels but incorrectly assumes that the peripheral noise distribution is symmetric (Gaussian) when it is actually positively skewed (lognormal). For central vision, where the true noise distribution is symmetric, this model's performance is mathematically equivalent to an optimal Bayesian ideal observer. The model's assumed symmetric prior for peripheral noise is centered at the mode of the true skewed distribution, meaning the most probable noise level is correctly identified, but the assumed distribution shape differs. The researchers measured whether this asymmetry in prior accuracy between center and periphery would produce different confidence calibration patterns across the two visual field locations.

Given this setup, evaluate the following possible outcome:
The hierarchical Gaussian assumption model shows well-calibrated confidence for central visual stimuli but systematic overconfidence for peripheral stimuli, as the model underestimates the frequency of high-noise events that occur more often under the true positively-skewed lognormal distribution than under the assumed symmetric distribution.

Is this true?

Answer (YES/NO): YES